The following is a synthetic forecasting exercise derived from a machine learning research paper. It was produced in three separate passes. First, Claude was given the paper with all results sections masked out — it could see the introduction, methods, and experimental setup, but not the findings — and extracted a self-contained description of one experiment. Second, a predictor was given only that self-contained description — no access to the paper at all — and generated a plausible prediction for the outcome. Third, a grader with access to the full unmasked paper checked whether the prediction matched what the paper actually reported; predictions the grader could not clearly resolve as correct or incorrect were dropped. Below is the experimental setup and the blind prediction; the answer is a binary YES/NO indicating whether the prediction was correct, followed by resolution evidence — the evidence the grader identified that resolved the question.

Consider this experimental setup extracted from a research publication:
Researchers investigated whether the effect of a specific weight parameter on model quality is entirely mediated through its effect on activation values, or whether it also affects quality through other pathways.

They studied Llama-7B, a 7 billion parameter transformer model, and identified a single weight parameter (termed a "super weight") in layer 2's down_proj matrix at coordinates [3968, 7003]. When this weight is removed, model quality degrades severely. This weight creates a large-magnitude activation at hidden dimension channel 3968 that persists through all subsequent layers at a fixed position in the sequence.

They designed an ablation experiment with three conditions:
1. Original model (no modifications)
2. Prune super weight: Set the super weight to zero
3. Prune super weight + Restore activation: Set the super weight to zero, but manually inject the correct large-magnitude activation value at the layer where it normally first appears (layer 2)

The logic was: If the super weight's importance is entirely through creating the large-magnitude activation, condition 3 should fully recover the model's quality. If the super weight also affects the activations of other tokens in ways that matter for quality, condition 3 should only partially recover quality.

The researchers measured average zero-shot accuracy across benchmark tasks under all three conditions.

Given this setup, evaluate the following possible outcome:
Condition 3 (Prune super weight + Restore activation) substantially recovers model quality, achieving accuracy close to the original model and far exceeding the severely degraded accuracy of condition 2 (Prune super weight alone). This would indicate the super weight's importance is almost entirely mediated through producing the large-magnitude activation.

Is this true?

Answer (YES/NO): NO